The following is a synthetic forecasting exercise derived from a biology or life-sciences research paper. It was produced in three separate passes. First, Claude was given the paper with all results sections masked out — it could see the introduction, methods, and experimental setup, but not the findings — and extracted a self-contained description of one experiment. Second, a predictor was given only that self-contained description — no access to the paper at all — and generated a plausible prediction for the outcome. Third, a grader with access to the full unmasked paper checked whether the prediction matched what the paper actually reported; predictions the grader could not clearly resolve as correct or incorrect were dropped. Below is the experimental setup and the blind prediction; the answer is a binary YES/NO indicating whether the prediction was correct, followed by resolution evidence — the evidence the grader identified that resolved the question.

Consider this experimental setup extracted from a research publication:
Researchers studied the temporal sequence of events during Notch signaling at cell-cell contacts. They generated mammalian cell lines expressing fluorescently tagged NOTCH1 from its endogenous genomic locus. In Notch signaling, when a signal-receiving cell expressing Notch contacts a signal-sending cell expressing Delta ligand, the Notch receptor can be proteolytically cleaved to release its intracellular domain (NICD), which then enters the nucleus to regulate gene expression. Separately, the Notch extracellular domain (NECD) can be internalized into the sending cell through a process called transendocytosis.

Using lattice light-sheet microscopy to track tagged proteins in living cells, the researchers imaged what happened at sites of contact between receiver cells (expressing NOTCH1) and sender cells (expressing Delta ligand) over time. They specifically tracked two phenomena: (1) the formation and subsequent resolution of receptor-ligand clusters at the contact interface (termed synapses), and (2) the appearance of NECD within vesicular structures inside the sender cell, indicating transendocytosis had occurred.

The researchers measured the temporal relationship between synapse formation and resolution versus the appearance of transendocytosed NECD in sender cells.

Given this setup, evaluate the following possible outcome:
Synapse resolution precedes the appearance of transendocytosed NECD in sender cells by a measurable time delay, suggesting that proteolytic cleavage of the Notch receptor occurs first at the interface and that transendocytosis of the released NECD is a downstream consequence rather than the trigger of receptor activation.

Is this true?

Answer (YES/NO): NO